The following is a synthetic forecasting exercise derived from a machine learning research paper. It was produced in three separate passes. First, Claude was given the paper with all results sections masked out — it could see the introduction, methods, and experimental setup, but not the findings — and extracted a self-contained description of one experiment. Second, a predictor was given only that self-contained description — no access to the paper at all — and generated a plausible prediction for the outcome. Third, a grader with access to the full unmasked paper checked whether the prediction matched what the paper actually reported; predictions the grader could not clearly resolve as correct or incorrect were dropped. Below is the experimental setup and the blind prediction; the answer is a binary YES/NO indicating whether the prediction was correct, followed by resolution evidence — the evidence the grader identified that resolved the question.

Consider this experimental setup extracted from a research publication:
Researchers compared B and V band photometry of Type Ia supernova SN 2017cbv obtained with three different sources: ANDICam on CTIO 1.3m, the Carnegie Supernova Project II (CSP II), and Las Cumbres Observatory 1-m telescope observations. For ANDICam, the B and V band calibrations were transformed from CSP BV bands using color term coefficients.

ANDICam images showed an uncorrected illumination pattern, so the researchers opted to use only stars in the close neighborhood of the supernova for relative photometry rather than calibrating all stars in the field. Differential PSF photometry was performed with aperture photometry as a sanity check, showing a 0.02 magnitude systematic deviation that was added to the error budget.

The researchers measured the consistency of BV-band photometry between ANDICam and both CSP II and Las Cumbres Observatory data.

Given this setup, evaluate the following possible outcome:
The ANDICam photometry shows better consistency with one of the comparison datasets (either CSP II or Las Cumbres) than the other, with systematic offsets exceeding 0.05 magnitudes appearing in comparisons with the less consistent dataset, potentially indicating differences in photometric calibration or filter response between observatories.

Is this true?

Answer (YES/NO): NO